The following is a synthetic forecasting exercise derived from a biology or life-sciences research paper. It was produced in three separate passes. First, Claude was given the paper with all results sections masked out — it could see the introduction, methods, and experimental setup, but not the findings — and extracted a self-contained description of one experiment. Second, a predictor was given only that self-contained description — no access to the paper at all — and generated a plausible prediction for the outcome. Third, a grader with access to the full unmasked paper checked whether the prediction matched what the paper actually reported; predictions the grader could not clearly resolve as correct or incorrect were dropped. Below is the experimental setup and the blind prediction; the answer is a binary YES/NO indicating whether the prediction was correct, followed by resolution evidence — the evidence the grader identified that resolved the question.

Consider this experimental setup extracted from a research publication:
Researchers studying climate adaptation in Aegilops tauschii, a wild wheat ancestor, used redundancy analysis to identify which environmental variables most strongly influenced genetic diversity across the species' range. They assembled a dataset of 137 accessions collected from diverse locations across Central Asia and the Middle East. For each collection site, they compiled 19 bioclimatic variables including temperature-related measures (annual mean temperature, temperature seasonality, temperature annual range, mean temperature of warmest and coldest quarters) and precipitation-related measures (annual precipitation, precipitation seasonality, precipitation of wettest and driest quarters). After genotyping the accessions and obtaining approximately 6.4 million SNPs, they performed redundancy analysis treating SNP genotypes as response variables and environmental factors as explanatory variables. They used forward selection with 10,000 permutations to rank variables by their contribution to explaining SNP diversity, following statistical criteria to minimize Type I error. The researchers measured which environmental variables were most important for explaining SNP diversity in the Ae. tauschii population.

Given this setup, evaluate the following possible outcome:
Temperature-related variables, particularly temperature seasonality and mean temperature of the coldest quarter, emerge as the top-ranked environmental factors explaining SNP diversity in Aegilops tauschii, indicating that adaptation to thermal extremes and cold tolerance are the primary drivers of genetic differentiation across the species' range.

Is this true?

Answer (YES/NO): NO